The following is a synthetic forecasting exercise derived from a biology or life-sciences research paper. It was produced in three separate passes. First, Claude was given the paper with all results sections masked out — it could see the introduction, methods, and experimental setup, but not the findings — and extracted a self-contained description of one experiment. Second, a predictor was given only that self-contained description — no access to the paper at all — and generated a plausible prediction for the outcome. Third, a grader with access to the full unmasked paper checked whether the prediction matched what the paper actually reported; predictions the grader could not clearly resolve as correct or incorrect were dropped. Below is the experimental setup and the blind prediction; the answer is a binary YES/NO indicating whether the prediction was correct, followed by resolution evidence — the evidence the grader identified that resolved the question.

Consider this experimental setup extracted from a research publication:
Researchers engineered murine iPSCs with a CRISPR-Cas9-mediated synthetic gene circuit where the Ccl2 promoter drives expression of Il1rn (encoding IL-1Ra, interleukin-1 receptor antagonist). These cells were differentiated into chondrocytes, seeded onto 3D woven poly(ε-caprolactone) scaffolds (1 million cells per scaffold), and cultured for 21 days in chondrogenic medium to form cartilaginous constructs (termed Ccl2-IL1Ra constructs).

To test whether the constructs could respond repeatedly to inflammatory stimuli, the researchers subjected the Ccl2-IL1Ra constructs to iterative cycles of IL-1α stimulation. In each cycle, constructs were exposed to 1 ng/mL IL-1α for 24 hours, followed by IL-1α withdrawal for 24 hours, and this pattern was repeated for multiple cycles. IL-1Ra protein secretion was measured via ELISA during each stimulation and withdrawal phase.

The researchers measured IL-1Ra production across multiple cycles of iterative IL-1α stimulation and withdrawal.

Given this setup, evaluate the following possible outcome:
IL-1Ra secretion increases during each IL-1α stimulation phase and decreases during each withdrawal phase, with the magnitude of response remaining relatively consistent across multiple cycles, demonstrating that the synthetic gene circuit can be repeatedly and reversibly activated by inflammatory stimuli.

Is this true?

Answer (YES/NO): YES